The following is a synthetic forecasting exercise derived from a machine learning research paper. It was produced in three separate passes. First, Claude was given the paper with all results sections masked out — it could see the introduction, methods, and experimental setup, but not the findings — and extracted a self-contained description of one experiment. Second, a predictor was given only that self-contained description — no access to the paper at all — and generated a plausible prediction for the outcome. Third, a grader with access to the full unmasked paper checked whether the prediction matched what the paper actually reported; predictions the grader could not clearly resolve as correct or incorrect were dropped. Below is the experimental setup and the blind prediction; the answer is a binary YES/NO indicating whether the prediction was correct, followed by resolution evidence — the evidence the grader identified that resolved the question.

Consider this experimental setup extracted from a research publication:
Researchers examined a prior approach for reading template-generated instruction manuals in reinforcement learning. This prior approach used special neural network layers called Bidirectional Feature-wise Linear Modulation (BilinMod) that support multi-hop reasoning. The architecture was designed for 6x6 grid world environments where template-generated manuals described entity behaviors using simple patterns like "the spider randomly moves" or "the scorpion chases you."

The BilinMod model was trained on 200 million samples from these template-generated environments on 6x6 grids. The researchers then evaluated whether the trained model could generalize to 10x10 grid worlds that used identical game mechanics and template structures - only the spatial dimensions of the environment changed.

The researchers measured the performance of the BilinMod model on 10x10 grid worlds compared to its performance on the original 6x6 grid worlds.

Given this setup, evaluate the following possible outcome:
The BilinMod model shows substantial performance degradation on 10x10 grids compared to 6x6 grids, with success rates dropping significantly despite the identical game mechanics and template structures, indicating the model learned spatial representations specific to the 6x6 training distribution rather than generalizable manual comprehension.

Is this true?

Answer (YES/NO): YES